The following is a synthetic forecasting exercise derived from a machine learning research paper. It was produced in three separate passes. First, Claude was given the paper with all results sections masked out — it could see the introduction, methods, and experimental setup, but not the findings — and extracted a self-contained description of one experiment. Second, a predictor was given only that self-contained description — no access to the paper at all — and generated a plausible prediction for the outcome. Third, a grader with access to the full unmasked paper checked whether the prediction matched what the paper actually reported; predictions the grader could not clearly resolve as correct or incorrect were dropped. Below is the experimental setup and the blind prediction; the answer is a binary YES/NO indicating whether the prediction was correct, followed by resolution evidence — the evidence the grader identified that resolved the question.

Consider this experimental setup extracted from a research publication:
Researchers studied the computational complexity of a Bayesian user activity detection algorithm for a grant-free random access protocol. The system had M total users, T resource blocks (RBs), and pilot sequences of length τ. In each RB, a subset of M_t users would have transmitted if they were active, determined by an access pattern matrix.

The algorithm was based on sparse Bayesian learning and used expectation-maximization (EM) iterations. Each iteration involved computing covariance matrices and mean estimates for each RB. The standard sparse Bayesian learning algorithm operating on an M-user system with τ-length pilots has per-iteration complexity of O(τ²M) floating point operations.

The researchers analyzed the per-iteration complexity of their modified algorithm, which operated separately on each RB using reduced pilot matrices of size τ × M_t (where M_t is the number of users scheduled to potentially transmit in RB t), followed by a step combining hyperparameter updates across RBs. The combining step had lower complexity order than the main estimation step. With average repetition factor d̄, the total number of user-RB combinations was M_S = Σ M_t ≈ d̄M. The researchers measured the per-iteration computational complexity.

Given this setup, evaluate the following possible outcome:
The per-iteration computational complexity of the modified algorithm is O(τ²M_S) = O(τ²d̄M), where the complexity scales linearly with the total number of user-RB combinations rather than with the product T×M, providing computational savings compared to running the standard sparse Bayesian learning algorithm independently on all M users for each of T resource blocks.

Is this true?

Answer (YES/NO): YES